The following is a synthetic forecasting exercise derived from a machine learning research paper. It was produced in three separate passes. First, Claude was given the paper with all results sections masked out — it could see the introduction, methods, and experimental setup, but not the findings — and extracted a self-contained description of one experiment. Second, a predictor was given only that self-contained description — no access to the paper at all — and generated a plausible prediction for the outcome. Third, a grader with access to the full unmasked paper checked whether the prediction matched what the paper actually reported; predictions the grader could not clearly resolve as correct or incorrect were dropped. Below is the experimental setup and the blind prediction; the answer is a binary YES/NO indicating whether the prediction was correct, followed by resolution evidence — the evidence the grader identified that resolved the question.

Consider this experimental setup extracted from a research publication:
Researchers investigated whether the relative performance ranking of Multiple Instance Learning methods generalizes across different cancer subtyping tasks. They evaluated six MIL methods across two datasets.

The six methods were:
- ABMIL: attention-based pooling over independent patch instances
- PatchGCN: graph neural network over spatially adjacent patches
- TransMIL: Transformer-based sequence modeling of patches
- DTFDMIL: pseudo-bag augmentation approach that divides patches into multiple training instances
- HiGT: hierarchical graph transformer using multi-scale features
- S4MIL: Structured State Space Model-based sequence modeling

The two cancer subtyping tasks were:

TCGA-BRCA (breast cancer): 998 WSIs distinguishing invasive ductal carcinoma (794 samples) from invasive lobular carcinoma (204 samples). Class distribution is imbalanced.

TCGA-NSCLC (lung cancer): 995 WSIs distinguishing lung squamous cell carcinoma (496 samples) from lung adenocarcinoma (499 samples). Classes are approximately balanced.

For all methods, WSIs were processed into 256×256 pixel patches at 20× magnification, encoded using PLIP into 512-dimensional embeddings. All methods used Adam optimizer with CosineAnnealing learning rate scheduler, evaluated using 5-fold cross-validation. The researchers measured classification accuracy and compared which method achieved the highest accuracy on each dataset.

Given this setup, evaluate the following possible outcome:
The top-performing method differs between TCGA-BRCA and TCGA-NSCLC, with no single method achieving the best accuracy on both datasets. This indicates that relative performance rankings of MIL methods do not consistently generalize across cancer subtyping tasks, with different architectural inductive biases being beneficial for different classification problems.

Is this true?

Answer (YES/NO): YES